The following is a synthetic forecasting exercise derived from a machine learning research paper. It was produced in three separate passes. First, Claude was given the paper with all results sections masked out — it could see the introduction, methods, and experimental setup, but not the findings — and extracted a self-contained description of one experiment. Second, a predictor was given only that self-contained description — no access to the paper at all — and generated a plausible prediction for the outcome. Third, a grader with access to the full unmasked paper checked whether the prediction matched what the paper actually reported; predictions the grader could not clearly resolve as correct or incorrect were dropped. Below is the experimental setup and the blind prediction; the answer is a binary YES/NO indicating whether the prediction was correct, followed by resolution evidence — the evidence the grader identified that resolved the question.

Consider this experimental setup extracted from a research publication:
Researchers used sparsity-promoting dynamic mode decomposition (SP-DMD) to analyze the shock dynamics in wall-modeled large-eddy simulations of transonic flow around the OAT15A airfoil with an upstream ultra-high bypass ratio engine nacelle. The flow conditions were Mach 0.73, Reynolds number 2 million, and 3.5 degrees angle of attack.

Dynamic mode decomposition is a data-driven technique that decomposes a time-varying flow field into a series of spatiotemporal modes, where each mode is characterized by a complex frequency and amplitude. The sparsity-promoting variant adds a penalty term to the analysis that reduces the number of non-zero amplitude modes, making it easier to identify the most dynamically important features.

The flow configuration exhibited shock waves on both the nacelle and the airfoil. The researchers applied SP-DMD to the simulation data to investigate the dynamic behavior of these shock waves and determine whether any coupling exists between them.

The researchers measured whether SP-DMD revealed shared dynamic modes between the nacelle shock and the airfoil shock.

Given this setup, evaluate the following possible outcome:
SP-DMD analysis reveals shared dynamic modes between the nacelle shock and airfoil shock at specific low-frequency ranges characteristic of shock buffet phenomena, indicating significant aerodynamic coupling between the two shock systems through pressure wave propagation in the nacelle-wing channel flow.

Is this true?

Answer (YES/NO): NO